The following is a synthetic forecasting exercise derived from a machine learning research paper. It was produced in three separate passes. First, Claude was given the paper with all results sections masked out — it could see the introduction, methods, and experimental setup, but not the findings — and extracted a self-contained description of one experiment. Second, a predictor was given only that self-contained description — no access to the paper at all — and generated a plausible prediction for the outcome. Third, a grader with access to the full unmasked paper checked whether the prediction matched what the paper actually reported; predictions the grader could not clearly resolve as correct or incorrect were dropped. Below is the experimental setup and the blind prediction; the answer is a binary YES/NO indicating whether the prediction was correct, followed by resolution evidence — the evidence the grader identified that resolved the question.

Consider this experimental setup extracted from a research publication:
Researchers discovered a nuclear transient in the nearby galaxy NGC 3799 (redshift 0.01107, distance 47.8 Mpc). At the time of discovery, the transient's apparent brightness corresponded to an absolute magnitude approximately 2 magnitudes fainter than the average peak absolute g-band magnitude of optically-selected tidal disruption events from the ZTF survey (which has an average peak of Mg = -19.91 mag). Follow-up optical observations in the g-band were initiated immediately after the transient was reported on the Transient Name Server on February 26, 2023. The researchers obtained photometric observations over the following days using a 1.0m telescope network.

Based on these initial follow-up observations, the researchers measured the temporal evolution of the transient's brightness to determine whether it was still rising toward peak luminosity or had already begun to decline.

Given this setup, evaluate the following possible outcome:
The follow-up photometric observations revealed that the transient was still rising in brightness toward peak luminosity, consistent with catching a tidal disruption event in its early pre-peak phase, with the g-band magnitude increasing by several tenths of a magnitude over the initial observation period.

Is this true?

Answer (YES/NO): NO